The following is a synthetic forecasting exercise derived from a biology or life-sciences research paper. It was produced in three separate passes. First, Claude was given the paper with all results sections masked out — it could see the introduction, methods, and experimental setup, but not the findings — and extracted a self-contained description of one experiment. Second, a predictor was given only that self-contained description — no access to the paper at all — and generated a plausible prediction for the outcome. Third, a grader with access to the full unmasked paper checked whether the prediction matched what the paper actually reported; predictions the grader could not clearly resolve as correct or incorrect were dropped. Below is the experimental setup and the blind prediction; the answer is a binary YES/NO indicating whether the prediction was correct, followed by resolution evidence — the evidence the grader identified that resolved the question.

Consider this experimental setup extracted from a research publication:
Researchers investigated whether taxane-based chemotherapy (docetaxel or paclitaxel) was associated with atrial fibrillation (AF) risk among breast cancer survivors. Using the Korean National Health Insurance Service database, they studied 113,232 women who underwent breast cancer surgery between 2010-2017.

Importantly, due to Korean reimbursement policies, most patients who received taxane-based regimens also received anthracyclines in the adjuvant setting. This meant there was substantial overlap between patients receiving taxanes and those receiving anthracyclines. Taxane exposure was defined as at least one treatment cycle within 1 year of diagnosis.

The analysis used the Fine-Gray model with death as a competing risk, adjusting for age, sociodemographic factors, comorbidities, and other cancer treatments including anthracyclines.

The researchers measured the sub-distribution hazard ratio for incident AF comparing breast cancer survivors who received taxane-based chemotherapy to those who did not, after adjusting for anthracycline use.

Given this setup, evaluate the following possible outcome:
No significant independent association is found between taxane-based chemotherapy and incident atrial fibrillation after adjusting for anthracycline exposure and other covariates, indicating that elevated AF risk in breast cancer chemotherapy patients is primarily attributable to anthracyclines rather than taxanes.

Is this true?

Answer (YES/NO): YES